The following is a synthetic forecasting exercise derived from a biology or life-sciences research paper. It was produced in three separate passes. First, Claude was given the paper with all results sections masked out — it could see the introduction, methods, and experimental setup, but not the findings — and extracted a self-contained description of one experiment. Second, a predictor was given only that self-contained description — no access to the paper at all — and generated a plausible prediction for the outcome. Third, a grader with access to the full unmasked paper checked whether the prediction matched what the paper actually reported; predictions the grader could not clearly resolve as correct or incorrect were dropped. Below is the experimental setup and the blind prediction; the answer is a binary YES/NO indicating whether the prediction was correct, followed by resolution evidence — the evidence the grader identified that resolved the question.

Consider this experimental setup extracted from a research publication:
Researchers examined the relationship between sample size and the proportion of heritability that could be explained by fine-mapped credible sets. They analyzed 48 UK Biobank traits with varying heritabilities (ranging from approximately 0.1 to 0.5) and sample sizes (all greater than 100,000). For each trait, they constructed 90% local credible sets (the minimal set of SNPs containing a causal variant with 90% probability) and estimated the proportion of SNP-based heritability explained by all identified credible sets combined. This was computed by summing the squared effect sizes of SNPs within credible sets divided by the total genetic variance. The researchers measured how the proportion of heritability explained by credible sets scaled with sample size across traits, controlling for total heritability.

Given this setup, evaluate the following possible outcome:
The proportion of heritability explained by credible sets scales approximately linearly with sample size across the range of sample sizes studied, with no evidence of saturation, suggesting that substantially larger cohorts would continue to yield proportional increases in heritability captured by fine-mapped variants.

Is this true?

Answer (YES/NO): NO